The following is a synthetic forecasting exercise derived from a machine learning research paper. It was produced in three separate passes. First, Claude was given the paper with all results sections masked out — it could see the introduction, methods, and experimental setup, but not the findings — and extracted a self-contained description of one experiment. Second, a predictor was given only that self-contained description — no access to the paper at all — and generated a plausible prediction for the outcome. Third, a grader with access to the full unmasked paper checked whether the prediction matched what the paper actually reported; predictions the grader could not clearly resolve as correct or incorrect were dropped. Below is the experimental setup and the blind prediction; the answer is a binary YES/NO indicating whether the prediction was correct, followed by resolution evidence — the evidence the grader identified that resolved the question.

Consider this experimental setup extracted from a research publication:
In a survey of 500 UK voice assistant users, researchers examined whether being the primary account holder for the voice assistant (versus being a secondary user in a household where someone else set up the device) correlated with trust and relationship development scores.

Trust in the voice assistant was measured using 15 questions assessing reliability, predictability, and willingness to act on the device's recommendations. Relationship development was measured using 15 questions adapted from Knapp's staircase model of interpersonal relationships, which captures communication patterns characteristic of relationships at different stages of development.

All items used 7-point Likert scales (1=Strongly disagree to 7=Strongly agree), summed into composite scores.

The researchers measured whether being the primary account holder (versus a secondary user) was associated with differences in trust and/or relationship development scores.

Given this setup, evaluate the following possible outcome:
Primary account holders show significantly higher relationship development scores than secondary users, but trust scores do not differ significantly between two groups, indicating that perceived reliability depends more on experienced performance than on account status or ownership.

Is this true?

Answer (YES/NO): YES